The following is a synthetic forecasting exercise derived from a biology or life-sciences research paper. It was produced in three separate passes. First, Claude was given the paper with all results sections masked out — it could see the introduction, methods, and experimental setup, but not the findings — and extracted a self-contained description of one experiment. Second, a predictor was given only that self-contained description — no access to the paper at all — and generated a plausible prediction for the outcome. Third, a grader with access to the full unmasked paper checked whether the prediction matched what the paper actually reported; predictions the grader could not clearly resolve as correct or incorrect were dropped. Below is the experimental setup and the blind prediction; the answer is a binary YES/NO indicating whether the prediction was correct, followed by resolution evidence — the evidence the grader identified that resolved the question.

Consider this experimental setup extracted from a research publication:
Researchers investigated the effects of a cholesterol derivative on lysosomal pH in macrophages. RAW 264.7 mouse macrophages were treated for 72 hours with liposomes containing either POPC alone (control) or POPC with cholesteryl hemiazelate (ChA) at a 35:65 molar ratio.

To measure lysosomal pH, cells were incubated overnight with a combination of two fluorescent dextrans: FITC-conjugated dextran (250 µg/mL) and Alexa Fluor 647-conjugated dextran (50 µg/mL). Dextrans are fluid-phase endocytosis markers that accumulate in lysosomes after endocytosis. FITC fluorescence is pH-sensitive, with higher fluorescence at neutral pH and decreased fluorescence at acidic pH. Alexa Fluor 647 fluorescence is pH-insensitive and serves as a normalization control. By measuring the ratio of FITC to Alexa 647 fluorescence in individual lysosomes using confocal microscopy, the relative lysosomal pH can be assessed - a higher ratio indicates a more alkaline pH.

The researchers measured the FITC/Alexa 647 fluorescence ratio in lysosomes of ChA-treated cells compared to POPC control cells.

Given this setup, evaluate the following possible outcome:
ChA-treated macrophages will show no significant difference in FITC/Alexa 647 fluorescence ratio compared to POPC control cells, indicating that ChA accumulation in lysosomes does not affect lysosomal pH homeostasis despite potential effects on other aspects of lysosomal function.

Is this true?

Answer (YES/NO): NO